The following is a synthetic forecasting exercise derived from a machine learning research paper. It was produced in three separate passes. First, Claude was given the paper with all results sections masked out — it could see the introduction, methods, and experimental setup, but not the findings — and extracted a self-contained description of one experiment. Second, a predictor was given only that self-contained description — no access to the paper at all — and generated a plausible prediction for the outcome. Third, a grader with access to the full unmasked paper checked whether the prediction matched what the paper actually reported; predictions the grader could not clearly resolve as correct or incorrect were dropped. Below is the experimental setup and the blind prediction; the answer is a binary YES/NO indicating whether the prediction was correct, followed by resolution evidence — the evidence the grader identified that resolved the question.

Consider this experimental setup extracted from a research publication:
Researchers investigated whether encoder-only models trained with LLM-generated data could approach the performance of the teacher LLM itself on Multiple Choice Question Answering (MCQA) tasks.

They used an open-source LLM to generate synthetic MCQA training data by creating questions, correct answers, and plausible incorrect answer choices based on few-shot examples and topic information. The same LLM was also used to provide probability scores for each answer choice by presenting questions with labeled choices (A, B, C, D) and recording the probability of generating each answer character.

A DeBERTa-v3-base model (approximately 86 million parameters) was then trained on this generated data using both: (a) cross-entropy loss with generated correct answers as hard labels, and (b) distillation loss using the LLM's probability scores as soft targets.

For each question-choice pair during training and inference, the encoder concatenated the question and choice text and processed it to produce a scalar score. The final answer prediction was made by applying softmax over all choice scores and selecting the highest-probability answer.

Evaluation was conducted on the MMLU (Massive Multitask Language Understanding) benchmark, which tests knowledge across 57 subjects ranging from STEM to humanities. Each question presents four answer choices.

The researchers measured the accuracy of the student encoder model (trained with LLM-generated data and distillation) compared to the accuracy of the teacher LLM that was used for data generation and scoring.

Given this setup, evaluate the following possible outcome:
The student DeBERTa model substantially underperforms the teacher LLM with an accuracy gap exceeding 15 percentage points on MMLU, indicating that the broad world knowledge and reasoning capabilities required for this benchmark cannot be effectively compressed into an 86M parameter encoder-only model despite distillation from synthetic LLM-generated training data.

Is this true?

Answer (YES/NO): YES